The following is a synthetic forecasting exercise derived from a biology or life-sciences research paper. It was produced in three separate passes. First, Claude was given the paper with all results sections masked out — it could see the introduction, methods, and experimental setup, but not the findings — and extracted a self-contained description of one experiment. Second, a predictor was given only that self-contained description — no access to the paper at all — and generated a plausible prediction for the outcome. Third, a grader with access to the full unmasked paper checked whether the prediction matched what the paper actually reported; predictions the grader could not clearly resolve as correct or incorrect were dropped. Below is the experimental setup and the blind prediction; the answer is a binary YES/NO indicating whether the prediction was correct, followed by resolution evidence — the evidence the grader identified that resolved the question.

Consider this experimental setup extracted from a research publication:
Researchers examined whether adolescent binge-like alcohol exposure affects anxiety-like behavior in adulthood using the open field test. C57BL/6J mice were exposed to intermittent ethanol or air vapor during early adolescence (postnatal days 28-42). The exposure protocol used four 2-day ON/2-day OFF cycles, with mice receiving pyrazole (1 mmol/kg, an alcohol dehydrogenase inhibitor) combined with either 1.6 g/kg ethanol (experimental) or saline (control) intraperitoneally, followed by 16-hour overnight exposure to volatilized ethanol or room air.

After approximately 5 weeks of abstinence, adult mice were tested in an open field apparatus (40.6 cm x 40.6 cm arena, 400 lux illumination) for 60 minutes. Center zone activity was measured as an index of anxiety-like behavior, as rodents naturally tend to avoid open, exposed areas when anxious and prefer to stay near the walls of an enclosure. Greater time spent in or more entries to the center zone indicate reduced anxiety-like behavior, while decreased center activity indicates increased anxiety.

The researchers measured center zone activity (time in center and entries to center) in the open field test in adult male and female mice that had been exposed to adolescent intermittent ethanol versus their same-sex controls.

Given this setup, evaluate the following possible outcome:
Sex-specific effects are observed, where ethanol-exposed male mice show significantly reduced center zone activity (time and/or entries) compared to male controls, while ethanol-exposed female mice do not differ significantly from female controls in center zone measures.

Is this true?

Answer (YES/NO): NO